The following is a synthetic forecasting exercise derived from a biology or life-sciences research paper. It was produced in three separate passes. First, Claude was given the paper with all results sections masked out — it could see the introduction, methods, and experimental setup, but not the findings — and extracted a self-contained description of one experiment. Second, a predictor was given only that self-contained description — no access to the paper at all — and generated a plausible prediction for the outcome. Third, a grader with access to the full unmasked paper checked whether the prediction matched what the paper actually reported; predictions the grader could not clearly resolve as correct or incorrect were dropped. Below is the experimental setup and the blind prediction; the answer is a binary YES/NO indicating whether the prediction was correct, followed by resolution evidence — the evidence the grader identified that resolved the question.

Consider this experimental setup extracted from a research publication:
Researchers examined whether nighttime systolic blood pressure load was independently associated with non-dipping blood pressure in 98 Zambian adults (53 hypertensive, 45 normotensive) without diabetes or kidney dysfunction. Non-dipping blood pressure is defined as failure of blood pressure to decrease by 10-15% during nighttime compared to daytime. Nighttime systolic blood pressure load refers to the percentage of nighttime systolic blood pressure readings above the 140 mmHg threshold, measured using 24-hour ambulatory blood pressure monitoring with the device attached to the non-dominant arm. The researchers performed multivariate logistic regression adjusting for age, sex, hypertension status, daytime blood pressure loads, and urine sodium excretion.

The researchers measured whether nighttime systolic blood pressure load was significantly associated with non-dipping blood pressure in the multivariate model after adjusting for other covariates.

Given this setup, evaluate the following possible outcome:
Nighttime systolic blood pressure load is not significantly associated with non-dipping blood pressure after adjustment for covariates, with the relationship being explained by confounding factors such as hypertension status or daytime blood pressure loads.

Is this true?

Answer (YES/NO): YES